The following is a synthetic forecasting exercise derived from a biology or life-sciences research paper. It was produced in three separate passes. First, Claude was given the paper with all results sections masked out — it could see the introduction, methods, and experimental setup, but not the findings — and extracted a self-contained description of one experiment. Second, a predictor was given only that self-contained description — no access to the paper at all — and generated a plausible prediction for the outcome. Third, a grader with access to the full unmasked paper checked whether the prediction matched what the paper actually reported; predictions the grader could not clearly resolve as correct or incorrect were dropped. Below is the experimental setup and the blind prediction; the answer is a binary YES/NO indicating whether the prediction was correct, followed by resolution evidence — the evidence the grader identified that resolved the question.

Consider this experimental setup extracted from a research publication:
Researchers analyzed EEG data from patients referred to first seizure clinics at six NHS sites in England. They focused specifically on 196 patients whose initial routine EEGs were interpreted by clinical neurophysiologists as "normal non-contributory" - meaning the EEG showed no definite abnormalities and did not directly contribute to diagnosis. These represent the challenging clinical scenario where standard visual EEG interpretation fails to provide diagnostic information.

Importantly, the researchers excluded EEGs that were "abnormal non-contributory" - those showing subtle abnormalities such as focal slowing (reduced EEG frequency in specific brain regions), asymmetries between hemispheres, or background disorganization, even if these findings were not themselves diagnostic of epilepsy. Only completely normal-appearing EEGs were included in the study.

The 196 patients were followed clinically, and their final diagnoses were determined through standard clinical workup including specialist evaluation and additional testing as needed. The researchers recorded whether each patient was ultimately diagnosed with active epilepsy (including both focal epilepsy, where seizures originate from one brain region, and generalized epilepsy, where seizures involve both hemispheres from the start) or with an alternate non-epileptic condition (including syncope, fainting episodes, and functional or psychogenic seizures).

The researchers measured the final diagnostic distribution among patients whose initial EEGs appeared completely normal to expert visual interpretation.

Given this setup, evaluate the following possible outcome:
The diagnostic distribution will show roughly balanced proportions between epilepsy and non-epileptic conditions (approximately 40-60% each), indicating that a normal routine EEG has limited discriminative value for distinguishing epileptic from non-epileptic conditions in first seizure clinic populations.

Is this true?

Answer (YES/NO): NO